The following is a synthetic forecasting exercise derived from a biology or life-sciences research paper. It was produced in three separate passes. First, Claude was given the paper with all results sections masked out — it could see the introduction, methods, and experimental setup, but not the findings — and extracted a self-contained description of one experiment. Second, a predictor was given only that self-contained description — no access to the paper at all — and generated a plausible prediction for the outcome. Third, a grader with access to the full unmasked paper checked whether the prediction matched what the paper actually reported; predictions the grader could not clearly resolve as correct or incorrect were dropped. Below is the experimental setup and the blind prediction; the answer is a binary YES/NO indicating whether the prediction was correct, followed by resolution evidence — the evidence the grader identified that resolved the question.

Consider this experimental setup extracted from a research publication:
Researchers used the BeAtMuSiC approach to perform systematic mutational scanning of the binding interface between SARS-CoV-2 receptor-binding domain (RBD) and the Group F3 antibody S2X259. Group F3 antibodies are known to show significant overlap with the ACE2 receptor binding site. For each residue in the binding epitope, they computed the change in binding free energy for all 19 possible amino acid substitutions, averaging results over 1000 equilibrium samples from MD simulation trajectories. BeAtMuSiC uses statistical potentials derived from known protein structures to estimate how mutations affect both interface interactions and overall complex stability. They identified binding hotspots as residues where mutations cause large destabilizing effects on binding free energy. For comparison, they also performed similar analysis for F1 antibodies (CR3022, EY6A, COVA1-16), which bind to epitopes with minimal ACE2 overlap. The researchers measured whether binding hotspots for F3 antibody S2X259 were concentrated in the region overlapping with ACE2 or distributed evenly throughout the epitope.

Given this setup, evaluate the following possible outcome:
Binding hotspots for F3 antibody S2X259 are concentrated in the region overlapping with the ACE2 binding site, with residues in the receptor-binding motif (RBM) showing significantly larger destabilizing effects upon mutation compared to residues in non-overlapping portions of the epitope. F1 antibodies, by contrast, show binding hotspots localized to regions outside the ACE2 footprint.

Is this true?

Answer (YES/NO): NO